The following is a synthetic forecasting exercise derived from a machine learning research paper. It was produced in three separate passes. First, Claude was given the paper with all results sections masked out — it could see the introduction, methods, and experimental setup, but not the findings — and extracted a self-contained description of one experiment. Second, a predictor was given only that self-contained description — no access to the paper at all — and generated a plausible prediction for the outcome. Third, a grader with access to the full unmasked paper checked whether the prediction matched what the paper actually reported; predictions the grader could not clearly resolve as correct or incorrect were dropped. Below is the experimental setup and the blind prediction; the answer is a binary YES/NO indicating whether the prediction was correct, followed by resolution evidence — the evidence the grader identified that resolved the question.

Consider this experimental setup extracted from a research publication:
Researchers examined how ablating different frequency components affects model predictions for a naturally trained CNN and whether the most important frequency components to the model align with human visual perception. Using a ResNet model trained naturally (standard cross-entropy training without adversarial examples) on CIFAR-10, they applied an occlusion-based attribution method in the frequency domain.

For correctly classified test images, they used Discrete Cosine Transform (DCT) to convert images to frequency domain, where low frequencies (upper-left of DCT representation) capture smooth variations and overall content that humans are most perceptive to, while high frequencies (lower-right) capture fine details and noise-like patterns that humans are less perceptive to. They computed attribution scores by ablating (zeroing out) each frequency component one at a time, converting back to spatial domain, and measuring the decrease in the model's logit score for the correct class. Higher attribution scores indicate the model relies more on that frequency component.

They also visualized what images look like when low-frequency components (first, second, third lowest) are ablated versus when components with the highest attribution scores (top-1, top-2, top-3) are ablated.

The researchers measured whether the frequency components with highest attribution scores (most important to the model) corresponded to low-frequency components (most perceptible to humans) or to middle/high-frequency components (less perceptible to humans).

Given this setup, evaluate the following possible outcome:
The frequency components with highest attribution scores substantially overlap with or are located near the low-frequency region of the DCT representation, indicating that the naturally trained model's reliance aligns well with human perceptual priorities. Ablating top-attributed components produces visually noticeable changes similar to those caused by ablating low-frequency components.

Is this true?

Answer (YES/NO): NO